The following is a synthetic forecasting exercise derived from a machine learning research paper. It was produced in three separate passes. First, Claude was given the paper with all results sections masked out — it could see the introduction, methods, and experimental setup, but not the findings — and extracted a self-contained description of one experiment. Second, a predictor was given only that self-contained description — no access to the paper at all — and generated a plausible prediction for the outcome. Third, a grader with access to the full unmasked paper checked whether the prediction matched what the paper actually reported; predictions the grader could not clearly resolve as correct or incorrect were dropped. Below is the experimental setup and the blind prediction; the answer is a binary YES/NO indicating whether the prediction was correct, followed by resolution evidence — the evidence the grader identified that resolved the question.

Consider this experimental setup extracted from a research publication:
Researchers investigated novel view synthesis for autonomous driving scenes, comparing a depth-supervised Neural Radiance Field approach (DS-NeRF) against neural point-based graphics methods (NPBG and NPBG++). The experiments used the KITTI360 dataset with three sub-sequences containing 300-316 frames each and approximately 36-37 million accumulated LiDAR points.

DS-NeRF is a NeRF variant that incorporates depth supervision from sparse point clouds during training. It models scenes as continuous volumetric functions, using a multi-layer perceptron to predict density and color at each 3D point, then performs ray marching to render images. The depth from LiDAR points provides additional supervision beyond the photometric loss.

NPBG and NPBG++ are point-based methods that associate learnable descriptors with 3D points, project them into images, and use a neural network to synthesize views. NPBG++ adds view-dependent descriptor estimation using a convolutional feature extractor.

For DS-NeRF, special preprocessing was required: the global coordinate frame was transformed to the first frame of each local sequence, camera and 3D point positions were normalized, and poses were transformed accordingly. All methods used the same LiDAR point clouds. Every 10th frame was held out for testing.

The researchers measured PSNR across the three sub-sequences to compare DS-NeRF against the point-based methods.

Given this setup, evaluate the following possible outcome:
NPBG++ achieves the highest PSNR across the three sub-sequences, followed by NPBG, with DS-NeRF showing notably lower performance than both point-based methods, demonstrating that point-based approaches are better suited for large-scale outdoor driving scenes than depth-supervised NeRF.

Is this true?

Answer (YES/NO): NO